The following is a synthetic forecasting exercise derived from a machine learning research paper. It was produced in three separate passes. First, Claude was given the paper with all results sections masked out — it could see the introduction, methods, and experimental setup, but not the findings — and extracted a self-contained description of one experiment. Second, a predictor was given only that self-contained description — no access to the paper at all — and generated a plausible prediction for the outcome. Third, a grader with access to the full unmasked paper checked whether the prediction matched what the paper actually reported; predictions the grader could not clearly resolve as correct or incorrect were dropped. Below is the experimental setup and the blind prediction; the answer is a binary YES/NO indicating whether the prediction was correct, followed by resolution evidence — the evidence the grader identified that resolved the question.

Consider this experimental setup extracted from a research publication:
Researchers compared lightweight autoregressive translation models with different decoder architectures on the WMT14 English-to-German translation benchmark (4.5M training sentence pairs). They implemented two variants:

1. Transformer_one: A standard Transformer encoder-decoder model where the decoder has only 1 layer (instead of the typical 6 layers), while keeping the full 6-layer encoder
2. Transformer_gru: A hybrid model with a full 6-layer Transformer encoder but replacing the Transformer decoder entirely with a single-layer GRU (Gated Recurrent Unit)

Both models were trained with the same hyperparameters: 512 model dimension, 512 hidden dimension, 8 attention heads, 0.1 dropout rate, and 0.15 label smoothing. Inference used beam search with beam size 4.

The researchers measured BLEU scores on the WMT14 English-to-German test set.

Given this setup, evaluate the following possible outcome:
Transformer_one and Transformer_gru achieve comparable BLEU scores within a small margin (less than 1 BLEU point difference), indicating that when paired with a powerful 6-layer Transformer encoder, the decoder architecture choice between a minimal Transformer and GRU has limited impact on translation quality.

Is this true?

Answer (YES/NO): YES